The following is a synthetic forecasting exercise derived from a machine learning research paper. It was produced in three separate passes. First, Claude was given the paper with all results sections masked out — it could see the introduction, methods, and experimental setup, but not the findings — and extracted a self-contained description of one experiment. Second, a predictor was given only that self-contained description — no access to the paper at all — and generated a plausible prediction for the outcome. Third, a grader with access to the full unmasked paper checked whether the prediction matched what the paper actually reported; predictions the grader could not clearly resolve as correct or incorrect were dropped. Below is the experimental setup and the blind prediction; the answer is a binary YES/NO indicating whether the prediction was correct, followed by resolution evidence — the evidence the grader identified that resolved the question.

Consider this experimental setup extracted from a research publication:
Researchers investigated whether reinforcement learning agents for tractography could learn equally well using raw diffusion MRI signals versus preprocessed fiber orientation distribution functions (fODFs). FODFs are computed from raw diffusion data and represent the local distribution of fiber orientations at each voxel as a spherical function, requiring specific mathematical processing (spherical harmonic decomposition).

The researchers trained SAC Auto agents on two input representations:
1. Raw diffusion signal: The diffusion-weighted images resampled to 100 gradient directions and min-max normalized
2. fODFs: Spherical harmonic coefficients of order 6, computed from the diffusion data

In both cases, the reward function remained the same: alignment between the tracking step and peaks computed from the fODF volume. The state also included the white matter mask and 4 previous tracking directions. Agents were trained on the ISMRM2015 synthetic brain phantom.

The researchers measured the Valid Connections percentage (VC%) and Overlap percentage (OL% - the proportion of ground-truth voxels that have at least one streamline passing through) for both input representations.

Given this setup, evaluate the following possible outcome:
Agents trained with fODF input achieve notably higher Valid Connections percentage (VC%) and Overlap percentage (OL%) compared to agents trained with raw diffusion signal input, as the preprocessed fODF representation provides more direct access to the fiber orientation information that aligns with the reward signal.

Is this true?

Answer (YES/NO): NO